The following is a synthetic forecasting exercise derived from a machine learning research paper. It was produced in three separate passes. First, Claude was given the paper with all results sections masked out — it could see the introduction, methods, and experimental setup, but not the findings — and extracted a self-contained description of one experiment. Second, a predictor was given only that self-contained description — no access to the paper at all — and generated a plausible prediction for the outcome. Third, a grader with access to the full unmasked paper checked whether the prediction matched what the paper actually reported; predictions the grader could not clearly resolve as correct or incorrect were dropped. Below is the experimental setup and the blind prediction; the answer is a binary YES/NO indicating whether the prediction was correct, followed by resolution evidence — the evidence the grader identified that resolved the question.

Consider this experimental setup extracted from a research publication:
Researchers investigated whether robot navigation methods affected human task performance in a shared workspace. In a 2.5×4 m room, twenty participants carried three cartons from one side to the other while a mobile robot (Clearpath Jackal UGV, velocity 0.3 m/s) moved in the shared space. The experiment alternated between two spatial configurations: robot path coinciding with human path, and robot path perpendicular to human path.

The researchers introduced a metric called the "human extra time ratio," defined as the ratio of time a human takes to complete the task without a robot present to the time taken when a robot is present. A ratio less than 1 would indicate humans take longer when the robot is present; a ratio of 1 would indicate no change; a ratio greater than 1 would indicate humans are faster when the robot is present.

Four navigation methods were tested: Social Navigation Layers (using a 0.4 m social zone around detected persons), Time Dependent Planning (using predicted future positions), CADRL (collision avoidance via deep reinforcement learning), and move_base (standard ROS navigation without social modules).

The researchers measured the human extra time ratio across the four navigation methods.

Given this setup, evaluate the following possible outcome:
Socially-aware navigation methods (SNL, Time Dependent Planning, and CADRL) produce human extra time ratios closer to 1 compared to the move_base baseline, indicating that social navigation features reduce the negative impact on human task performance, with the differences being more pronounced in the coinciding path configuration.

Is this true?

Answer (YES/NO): NO